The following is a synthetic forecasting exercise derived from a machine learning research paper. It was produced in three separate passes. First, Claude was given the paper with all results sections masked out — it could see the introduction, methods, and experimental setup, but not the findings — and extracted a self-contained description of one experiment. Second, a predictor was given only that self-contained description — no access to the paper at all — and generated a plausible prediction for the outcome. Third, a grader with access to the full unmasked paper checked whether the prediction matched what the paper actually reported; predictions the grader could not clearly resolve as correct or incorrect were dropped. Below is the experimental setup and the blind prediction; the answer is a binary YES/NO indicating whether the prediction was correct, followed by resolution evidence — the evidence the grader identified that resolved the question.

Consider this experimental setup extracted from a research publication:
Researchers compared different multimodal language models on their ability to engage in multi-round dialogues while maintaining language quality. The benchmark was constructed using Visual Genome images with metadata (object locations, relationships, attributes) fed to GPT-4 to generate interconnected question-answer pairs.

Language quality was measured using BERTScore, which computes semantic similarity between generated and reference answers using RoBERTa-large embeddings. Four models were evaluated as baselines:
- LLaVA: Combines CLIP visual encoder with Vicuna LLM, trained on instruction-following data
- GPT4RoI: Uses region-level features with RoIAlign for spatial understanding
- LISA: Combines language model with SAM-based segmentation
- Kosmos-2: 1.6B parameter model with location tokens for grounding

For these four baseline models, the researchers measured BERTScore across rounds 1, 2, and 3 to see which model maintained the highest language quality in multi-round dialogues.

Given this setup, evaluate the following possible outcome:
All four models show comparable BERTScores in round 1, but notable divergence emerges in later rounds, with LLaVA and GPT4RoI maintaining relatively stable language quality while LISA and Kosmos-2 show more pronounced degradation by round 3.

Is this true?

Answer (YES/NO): NO